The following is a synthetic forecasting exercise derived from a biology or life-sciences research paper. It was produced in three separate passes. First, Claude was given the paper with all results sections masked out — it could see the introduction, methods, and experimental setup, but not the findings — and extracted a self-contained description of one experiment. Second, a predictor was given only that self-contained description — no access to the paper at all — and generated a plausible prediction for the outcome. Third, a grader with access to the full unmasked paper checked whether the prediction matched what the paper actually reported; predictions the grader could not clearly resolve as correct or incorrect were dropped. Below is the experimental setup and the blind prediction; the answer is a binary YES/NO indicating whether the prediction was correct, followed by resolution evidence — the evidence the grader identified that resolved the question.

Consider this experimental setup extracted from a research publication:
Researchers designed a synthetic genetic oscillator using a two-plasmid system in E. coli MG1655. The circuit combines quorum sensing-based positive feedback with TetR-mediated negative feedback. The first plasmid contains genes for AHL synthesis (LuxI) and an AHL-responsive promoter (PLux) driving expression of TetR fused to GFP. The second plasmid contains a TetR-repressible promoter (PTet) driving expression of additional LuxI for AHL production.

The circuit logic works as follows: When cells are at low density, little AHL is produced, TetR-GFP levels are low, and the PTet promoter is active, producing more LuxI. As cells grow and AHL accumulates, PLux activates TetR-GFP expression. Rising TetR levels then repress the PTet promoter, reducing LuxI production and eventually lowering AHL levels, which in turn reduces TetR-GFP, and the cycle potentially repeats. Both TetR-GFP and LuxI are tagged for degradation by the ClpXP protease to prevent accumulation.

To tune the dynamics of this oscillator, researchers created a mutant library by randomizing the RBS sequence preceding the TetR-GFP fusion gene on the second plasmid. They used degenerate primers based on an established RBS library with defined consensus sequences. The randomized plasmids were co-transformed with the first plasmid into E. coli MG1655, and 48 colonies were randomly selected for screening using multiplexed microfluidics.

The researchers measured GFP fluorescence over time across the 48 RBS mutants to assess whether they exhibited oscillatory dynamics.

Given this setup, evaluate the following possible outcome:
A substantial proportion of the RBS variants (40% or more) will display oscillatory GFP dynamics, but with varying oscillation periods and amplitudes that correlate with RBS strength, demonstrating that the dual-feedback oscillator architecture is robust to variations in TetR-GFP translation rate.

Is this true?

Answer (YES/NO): NO